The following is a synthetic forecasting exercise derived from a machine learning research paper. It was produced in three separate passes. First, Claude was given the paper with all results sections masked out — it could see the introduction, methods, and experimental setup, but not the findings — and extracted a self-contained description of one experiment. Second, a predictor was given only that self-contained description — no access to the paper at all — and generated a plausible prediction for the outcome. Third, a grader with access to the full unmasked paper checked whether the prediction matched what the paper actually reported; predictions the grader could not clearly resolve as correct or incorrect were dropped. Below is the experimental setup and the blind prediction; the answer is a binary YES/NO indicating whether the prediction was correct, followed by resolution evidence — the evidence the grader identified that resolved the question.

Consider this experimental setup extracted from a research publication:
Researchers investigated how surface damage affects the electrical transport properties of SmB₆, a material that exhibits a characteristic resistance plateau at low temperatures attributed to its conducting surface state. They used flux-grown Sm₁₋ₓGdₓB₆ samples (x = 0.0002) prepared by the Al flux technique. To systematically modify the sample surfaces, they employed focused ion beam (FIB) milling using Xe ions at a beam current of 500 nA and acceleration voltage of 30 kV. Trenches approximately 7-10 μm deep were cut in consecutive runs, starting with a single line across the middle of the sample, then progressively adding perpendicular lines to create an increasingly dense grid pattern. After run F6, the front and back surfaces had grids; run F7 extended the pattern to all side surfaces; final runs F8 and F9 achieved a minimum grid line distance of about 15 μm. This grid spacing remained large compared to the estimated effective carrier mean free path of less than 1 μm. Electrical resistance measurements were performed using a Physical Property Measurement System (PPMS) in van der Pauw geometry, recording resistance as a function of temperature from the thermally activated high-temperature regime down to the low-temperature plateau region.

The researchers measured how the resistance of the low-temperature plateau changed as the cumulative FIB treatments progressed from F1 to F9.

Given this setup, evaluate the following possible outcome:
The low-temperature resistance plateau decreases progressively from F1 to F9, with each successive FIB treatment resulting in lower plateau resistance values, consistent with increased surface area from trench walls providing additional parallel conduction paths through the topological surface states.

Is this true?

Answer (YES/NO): NO